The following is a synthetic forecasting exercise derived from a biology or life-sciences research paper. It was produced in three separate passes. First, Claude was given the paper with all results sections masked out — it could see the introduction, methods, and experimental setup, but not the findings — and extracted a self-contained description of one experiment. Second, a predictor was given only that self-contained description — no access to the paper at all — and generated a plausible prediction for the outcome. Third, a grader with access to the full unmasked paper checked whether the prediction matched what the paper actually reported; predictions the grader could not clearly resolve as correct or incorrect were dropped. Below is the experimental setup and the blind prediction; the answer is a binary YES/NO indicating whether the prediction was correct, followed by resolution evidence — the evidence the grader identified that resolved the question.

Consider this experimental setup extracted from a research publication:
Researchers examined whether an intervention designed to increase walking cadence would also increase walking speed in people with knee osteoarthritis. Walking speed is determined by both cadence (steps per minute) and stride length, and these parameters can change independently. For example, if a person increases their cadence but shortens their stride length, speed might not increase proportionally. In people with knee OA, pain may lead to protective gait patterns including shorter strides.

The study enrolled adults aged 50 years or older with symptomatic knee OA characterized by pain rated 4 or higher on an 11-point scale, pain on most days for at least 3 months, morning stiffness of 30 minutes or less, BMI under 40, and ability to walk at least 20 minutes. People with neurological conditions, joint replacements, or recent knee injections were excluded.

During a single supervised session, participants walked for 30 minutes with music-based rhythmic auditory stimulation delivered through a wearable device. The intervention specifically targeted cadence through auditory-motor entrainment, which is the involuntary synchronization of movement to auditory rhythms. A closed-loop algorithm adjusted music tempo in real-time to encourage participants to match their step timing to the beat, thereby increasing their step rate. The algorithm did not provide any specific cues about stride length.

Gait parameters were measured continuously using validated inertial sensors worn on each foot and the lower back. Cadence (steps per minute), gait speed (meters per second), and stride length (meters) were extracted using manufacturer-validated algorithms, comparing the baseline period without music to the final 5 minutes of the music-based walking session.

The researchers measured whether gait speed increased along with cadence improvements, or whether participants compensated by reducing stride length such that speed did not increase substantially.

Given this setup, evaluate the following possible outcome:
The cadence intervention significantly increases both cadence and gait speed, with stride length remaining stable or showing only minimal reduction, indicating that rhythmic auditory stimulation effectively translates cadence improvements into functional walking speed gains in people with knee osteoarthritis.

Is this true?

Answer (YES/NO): NO